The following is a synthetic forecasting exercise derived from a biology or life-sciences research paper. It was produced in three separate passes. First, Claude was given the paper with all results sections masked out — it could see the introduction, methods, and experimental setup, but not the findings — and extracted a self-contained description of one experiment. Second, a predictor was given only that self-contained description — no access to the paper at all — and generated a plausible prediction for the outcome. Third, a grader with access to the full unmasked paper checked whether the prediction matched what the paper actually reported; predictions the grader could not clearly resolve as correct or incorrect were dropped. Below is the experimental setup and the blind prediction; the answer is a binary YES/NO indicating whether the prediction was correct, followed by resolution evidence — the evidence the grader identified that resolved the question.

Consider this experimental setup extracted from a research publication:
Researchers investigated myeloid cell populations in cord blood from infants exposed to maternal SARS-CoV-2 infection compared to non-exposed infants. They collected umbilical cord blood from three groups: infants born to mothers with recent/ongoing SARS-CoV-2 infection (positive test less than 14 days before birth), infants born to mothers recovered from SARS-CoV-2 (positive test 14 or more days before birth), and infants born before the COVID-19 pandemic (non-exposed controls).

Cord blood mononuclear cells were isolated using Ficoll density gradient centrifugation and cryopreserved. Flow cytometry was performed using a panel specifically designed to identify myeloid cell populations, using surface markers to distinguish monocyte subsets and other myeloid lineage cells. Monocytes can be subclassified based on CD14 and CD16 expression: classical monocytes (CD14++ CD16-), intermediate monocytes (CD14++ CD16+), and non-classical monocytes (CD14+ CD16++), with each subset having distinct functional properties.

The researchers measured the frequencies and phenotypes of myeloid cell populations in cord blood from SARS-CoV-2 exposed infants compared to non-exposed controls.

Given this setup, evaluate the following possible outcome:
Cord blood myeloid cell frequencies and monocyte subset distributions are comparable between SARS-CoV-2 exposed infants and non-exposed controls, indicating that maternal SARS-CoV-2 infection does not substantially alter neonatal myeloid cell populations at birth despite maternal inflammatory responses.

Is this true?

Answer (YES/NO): NO